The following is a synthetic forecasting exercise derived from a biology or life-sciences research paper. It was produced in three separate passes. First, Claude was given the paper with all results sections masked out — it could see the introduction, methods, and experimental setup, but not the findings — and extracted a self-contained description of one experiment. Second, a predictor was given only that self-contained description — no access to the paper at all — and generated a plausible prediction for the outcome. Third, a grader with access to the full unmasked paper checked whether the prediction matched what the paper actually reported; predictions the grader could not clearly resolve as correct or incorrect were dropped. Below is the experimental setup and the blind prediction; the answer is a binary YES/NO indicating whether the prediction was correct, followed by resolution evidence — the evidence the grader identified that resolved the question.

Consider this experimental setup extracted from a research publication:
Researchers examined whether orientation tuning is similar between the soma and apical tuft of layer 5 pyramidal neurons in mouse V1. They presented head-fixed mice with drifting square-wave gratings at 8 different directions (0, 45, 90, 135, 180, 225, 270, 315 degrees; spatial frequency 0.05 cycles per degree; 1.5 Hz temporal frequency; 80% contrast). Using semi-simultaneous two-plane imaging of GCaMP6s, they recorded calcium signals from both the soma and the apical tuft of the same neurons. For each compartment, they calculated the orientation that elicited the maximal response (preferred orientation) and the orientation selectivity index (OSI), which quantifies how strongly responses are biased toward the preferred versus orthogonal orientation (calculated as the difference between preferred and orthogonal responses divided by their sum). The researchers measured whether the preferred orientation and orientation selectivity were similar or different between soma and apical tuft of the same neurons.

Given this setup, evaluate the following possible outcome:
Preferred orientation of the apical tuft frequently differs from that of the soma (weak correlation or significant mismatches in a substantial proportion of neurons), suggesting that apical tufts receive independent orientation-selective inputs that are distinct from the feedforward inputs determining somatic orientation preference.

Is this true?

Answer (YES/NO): NO